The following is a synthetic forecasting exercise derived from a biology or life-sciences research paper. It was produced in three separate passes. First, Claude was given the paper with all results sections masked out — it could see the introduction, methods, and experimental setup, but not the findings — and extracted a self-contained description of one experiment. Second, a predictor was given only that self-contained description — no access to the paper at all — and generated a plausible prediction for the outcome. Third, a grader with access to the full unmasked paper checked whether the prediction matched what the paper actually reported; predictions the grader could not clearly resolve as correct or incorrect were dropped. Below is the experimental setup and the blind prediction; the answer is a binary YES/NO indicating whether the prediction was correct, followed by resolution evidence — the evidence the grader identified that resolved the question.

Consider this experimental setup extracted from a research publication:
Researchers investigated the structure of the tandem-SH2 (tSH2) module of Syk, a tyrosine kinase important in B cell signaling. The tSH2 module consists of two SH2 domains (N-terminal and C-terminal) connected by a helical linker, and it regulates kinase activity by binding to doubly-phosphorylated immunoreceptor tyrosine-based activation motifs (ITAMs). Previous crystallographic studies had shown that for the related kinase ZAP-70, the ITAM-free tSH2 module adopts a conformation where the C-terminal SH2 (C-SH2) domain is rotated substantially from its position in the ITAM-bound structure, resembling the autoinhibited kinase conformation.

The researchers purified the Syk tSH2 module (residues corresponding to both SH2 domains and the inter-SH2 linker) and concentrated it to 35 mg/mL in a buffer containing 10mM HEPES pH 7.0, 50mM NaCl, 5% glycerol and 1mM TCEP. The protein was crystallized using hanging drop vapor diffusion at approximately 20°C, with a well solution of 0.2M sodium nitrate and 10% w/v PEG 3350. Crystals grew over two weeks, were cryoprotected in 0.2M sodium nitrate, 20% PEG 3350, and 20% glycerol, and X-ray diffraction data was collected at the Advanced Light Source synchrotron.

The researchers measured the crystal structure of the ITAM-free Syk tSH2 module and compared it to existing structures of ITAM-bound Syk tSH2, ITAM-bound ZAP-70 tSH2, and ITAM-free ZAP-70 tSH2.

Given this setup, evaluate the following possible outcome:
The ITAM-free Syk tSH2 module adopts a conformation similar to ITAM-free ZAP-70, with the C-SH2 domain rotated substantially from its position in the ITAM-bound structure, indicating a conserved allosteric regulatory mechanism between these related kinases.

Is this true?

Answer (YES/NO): NO